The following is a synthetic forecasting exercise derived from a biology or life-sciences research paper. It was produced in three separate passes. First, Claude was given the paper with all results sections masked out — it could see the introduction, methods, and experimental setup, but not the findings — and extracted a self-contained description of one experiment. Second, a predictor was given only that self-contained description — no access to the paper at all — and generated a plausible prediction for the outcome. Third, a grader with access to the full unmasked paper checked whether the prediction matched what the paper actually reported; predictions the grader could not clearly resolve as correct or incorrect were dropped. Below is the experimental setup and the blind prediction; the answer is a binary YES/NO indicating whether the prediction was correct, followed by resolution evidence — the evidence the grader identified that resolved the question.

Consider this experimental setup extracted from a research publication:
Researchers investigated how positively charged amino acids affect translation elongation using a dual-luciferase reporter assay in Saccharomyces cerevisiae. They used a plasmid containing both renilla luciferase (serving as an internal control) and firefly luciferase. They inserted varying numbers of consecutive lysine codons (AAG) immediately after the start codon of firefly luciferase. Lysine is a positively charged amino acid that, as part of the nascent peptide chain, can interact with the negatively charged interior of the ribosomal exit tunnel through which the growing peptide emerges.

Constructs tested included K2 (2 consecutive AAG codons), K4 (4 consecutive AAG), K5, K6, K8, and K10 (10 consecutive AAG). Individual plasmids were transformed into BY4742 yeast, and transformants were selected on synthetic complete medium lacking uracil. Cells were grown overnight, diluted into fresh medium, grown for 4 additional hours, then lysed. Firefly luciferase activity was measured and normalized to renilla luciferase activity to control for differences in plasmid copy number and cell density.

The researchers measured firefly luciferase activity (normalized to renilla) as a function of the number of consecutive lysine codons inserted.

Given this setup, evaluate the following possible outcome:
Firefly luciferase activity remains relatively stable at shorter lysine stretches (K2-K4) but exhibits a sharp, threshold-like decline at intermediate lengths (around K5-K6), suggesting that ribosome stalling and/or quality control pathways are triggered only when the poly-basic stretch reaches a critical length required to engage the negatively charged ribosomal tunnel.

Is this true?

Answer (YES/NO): NO